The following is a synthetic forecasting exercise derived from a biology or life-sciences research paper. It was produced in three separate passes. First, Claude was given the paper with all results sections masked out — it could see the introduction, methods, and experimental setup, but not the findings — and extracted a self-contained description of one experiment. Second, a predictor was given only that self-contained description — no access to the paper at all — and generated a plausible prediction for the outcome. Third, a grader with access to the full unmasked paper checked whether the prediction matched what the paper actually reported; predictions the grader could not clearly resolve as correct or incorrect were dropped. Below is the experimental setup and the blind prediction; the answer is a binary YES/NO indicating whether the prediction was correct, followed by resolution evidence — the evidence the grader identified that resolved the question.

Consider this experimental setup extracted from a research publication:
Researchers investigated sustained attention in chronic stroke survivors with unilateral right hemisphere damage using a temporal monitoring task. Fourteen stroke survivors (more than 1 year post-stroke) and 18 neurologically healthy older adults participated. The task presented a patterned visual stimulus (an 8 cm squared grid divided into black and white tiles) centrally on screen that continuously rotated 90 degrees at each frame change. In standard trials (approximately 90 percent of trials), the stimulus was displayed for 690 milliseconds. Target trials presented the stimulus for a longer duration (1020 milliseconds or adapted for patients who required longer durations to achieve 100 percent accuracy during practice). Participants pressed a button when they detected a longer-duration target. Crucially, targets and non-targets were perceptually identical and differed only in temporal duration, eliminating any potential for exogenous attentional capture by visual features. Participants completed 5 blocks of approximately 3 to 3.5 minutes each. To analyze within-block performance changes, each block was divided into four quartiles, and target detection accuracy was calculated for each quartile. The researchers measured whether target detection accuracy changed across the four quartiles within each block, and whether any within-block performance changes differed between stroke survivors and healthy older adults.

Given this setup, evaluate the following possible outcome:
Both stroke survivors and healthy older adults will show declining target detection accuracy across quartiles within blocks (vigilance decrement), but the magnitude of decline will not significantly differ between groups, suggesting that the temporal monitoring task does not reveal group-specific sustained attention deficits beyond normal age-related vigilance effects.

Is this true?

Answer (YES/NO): NO